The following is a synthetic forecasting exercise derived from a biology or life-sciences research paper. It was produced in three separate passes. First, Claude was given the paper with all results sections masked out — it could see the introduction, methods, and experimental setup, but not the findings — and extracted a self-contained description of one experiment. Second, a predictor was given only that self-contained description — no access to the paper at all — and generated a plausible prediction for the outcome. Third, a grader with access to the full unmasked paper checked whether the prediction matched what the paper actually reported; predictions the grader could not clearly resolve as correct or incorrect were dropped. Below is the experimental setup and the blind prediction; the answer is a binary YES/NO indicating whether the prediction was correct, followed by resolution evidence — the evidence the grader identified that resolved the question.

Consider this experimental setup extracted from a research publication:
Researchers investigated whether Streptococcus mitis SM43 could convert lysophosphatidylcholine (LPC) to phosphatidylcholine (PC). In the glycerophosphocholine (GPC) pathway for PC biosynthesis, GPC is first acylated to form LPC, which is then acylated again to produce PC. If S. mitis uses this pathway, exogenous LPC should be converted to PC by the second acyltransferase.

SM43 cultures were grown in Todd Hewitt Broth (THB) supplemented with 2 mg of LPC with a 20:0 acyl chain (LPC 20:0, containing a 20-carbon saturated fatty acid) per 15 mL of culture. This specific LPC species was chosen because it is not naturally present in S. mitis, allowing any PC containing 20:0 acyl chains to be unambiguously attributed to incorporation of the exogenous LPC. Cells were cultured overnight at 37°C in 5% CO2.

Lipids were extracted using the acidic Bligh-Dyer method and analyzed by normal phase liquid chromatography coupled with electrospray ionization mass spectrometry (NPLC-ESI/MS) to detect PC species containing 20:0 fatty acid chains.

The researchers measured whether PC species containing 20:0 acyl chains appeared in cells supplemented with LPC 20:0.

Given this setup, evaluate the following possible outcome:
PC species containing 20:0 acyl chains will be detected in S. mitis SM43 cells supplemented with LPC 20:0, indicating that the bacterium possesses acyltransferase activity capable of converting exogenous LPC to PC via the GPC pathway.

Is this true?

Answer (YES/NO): YES